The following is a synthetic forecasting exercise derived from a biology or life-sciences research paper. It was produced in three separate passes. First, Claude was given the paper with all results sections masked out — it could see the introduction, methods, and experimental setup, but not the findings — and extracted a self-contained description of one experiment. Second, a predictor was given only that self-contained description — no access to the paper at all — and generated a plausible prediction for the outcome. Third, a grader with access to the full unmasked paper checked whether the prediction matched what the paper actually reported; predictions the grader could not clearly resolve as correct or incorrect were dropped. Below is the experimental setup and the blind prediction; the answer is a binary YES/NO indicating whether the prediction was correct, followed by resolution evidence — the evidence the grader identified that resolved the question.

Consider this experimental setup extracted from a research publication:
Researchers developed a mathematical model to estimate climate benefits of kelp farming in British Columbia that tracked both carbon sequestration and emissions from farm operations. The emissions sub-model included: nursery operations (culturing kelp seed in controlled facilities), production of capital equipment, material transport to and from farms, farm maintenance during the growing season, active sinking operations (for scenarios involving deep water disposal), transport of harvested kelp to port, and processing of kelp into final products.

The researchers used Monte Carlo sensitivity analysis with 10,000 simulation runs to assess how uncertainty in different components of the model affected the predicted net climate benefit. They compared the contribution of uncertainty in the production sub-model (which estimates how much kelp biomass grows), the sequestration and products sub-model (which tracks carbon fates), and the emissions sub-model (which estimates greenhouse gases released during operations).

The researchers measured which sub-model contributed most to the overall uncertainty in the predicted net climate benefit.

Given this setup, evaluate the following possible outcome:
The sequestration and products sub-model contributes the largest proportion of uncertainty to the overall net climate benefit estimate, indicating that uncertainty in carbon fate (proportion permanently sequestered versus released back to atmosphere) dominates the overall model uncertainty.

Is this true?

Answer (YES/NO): NO